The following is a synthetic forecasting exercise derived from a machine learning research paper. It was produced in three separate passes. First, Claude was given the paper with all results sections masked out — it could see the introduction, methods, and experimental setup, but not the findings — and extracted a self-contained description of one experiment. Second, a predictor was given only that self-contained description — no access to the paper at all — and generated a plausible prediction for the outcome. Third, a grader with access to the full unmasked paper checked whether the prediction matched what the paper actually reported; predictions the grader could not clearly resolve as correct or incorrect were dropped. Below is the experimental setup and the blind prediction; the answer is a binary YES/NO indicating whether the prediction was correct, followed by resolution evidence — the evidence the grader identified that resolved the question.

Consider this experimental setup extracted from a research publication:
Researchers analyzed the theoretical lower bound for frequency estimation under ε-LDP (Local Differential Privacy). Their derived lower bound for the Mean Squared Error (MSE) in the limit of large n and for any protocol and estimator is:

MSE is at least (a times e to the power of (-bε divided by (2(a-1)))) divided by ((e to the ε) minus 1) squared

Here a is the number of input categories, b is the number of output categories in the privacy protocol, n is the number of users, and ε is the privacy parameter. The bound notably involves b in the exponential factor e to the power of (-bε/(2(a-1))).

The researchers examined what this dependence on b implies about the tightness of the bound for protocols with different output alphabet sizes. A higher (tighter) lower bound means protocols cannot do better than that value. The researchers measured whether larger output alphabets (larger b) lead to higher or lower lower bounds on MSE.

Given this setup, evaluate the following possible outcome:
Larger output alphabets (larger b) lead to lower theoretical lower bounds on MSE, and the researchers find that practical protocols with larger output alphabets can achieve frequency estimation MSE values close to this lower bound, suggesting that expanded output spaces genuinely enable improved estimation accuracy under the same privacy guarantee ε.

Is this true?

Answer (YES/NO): NO